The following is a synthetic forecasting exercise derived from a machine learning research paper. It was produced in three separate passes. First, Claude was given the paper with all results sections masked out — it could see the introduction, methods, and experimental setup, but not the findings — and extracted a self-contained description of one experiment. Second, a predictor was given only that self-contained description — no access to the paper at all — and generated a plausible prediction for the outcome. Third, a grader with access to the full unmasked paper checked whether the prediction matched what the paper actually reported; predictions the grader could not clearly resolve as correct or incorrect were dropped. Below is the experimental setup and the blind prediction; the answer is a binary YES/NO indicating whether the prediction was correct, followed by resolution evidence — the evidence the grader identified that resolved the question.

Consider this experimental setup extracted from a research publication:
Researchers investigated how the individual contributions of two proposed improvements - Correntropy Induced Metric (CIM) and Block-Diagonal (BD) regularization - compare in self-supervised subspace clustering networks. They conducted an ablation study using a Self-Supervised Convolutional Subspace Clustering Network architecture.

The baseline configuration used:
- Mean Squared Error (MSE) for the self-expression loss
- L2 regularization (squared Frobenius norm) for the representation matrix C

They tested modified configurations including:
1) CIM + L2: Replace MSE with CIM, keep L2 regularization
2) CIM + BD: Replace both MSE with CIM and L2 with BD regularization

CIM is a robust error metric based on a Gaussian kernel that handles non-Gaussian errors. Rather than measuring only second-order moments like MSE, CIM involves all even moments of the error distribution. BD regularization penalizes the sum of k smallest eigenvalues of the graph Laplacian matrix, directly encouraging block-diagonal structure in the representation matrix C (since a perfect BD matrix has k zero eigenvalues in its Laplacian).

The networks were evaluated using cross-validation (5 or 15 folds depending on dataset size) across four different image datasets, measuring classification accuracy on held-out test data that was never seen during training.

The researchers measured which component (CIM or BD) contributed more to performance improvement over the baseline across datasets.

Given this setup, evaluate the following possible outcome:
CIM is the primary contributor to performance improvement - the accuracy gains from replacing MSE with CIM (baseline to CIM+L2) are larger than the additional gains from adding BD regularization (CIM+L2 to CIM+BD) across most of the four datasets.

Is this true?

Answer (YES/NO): YES